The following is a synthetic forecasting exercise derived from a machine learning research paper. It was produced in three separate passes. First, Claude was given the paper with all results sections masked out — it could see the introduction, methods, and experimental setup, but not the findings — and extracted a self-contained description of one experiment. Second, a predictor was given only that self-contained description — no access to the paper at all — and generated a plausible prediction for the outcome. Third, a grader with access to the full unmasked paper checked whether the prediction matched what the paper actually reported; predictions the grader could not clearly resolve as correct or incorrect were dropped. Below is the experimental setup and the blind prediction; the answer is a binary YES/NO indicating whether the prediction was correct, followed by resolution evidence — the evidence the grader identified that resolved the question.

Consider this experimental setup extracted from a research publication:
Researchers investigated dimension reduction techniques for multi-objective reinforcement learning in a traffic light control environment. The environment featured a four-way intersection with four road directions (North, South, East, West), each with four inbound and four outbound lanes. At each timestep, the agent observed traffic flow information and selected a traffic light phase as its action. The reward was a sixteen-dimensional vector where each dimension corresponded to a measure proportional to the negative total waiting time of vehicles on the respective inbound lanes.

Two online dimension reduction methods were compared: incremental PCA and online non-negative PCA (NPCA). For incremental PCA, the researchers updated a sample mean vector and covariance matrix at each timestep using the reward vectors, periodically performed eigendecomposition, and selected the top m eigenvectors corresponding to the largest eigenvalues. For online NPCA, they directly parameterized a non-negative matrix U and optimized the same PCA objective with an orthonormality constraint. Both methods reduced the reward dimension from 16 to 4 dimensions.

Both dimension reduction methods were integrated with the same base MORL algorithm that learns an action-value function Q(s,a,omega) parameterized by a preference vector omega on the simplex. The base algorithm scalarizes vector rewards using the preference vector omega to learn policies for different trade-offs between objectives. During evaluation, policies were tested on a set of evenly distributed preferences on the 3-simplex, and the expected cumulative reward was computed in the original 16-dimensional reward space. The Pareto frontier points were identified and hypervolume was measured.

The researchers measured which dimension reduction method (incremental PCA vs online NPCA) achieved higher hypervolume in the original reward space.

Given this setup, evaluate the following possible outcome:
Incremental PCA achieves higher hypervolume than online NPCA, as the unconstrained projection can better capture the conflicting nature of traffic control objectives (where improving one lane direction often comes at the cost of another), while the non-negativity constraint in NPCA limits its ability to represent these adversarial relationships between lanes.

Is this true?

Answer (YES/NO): NO